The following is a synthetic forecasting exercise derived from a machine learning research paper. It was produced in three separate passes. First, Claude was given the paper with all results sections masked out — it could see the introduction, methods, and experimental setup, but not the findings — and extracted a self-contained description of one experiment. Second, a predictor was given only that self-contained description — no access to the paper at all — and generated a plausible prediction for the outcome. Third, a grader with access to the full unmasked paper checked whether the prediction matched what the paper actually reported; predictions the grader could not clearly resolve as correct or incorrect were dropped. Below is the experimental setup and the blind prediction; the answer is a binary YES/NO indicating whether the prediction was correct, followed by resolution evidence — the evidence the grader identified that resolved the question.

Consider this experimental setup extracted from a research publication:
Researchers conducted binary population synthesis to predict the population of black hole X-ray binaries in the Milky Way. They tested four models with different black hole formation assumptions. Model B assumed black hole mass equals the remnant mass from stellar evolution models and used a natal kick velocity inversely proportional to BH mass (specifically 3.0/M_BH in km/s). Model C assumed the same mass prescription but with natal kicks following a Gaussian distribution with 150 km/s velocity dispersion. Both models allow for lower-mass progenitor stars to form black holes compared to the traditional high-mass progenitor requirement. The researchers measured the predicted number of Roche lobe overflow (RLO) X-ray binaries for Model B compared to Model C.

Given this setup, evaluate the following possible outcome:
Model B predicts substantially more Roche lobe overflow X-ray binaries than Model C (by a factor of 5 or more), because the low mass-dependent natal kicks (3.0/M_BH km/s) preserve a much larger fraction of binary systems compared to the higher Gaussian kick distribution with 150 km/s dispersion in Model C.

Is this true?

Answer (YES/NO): NO